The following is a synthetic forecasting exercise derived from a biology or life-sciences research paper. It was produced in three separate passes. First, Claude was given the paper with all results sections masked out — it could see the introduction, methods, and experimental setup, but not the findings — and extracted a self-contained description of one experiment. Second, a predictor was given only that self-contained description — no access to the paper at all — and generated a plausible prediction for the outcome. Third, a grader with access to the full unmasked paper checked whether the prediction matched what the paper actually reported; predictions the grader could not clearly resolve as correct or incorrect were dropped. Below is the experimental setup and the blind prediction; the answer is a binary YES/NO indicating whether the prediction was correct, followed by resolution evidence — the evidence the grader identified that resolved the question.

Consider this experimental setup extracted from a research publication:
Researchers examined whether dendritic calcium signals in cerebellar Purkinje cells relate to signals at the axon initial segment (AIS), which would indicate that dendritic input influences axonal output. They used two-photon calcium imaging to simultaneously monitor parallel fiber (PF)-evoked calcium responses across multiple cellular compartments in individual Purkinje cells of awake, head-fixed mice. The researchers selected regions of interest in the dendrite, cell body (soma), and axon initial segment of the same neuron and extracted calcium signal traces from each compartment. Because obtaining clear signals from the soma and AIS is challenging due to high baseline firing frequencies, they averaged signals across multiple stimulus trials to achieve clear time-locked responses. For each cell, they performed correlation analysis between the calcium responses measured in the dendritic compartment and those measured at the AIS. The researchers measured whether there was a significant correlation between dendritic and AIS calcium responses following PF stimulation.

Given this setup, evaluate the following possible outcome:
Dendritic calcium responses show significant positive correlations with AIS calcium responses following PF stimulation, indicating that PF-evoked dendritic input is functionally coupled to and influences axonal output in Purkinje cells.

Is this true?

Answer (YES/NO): YES